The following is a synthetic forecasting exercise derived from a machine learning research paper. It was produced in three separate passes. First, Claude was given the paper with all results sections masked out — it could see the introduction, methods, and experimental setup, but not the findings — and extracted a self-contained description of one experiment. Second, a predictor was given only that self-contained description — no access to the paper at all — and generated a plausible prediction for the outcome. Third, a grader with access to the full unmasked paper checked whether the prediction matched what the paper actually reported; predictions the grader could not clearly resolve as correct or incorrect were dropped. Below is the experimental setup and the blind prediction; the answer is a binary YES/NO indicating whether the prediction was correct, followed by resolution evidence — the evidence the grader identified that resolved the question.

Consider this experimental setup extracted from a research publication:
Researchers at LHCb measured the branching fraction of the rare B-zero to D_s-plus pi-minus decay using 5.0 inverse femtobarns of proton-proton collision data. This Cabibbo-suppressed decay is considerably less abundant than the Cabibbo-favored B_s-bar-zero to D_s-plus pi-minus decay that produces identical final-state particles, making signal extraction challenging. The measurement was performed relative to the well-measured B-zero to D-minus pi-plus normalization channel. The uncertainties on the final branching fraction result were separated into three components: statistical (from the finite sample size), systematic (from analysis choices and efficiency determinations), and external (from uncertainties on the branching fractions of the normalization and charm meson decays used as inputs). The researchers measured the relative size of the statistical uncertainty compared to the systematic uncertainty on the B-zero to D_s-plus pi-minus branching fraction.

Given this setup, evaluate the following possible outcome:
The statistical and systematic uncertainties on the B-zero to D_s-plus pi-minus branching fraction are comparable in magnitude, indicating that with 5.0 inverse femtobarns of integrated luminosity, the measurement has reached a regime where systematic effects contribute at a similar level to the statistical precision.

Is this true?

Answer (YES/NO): NO